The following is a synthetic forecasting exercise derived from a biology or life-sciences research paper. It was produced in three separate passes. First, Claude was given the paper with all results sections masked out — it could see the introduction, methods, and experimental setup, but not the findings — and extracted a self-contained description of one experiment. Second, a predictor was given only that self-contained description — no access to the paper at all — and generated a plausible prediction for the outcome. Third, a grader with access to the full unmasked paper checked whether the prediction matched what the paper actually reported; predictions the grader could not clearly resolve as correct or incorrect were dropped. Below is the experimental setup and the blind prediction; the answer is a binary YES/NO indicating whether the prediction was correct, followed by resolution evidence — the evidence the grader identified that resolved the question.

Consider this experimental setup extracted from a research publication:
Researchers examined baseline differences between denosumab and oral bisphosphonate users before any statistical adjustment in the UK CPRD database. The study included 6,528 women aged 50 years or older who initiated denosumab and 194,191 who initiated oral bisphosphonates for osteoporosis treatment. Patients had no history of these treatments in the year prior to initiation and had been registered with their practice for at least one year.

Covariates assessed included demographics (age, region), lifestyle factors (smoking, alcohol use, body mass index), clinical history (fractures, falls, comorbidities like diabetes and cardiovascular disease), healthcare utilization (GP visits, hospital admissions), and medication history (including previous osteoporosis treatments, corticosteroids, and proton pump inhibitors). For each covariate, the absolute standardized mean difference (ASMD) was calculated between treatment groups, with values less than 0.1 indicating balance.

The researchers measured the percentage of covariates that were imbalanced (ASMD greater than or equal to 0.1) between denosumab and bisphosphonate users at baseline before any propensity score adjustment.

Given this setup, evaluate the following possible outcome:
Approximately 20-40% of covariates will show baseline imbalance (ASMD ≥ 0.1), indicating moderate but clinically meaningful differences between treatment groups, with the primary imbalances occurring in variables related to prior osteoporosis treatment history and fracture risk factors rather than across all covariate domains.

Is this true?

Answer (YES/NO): NO